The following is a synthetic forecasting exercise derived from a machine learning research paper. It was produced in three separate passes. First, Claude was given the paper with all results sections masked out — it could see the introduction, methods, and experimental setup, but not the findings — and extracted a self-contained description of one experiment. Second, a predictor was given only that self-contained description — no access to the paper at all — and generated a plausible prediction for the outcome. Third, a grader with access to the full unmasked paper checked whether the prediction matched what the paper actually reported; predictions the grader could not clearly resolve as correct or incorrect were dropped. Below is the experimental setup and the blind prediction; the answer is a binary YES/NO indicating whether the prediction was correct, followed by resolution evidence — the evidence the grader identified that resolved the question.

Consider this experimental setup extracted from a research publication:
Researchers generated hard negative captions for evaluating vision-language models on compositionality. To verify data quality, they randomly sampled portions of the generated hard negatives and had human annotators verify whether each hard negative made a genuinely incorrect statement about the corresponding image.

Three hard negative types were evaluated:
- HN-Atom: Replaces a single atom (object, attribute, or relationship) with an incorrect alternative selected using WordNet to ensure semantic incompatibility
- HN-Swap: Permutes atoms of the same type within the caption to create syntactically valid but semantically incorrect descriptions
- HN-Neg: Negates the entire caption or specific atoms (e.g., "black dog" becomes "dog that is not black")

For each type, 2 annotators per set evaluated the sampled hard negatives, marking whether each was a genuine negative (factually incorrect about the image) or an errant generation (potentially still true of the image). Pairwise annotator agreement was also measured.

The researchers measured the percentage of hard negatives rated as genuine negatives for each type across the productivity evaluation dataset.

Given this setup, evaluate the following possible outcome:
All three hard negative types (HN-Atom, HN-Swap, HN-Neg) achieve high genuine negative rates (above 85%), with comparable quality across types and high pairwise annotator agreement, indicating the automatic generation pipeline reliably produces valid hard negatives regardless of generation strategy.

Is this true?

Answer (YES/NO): NO